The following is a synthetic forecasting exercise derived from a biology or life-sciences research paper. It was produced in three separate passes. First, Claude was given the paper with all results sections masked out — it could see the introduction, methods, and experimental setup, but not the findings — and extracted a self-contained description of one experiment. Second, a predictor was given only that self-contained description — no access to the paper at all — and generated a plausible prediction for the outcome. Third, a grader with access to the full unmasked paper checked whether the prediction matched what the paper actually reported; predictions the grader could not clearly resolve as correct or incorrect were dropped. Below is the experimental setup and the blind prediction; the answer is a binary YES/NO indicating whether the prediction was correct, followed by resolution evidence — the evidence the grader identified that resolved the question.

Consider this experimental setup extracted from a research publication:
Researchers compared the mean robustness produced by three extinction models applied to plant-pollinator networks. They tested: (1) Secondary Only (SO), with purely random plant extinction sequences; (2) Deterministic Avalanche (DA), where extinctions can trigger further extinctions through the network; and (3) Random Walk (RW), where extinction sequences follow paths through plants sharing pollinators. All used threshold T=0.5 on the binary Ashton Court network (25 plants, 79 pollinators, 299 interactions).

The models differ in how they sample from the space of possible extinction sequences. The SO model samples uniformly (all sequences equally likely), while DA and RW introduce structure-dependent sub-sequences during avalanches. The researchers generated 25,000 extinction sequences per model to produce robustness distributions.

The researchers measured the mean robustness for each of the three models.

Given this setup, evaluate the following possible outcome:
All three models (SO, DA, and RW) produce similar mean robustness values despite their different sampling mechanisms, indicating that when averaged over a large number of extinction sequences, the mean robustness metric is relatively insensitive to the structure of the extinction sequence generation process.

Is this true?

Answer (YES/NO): NO